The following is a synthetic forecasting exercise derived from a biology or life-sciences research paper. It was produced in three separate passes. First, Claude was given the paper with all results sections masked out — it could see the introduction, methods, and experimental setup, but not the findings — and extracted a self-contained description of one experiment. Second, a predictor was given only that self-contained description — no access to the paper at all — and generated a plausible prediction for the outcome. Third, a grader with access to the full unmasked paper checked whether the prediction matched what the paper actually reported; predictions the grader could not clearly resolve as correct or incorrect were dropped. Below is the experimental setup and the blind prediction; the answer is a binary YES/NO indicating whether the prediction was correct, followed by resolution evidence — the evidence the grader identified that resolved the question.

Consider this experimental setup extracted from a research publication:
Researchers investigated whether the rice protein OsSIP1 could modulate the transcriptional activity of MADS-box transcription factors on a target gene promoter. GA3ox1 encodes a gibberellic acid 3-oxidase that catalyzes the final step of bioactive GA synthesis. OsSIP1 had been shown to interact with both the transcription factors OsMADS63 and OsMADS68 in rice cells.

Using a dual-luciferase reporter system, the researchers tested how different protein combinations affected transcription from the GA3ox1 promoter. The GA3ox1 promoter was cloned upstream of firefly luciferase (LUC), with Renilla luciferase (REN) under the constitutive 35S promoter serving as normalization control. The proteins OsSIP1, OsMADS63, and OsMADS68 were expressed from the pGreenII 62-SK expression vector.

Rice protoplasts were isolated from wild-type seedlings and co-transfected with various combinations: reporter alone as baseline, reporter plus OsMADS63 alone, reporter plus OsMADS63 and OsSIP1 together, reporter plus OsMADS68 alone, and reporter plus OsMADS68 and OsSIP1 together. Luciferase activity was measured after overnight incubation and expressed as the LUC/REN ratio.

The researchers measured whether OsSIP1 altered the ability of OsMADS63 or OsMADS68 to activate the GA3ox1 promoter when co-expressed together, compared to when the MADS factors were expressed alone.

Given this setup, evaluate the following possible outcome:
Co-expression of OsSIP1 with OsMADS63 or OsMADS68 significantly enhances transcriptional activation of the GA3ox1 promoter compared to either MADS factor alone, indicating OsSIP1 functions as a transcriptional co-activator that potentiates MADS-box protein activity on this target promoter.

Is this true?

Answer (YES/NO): NO